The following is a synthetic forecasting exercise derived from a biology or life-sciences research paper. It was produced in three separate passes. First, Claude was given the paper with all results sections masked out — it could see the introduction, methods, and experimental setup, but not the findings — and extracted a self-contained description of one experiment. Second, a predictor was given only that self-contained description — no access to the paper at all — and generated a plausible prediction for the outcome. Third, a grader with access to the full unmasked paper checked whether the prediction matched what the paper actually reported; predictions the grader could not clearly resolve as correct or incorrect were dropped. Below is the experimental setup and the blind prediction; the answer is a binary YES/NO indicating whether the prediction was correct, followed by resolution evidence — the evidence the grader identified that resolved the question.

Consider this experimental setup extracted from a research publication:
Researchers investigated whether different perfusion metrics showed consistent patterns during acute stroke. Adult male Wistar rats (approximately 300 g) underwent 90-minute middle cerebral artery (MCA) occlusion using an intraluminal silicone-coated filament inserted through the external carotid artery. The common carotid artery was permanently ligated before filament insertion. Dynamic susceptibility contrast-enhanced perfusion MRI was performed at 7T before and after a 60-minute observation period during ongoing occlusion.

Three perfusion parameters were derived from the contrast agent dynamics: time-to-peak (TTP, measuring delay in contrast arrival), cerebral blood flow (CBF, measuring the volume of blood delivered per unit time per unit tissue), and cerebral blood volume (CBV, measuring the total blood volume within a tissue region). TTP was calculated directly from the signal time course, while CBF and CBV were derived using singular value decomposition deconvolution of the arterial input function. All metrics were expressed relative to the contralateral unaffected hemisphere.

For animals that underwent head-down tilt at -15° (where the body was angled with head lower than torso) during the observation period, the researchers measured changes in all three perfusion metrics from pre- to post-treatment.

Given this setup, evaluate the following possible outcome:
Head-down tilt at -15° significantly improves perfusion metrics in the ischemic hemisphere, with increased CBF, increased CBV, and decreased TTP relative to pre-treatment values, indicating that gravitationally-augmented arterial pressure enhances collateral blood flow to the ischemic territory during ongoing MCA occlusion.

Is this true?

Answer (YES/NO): NO